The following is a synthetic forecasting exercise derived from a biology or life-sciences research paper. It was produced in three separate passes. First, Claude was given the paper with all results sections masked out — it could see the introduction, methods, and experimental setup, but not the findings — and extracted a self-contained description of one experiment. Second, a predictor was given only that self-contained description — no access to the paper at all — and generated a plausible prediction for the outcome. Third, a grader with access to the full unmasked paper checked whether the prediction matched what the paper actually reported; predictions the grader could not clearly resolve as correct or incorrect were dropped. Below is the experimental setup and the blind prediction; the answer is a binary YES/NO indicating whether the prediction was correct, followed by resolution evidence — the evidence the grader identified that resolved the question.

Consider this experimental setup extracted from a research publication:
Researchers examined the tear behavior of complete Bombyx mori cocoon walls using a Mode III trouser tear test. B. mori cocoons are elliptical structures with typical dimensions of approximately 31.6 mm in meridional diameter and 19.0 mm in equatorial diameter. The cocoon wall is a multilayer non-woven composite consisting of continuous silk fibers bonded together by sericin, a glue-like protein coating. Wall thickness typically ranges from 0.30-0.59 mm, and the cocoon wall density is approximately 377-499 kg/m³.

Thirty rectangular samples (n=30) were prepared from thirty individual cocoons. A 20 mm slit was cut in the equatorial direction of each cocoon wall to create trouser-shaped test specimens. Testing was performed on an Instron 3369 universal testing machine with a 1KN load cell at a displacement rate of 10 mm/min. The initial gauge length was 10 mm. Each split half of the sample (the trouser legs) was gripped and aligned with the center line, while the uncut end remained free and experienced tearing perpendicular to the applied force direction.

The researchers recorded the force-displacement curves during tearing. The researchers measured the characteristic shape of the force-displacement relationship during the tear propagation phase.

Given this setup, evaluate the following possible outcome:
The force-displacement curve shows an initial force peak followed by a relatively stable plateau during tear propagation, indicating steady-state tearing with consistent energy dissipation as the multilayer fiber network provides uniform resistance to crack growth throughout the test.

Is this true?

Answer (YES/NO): NO